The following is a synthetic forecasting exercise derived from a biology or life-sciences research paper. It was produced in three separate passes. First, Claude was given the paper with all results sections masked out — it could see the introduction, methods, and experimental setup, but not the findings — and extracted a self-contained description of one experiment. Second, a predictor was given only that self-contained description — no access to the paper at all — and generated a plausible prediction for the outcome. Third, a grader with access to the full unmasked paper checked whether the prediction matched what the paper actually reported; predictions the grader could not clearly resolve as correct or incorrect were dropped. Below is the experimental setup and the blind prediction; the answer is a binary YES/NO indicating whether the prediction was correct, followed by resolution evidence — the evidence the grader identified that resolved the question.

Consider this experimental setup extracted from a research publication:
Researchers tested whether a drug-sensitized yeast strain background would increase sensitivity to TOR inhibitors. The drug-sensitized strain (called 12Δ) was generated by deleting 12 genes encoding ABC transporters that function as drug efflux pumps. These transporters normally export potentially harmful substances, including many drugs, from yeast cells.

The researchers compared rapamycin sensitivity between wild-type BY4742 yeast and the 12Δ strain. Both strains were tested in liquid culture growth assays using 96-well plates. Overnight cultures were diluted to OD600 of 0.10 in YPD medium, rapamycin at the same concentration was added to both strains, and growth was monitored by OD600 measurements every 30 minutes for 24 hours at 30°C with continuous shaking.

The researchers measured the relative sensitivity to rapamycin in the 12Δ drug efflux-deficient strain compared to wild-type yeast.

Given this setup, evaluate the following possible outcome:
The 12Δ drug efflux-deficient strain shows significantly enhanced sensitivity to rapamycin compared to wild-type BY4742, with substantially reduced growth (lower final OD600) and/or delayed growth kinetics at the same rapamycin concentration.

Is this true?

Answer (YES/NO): NO